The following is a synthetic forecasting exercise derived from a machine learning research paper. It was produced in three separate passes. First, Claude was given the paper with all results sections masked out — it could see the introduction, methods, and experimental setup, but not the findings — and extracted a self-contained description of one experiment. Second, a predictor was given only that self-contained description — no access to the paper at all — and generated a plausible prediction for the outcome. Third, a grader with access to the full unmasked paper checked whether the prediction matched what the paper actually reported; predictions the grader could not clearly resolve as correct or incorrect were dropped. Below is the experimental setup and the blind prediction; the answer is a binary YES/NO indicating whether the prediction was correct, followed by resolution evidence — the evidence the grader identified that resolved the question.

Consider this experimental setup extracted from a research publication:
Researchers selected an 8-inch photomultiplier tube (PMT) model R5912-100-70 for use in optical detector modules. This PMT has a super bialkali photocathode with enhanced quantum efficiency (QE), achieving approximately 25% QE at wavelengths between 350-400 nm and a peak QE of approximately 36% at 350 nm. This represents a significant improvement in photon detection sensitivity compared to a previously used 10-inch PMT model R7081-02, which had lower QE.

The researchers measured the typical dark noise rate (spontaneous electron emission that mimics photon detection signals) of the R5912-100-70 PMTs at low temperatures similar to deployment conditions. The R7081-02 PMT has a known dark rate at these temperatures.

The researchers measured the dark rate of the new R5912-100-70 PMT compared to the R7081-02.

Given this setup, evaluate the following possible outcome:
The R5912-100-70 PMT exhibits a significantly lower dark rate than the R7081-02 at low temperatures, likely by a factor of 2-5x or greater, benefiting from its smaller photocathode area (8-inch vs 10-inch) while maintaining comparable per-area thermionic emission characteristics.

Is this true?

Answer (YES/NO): NO